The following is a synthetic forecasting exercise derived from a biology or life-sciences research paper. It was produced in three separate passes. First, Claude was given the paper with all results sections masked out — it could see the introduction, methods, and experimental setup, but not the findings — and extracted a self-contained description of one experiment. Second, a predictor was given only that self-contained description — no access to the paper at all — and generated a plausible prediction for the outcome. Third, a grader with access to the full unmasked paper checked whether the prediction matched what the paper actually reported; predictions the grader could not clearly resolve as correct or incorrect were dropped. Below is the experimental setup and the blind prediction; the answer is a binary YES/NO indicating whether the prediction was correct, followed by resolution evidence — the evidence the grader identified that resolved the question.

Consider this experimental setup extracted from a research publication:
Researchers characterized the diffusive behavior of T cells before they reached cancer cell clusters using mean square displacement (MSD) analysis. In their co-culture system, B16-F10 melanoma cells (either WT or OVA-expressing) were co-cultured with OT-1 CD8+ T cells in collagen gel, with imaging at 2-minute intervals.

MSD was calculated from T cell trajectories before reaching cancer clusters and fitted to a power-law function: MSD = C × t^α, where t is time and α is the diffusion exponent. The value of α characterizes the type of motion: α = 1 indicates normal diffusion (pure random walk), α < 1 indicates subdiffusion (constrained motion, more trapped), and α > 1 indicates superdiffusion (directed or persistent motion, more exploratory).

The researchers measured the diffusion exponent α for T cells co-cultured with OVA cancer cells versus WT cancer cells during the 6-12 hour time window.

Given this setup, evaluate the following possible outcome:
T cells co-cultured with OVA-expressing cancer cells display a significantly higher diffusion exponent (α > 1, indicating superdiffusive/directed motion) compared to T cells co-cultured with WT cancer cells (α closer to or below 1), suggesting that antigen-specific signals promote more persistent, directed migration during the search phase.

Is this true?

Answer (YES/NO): NO